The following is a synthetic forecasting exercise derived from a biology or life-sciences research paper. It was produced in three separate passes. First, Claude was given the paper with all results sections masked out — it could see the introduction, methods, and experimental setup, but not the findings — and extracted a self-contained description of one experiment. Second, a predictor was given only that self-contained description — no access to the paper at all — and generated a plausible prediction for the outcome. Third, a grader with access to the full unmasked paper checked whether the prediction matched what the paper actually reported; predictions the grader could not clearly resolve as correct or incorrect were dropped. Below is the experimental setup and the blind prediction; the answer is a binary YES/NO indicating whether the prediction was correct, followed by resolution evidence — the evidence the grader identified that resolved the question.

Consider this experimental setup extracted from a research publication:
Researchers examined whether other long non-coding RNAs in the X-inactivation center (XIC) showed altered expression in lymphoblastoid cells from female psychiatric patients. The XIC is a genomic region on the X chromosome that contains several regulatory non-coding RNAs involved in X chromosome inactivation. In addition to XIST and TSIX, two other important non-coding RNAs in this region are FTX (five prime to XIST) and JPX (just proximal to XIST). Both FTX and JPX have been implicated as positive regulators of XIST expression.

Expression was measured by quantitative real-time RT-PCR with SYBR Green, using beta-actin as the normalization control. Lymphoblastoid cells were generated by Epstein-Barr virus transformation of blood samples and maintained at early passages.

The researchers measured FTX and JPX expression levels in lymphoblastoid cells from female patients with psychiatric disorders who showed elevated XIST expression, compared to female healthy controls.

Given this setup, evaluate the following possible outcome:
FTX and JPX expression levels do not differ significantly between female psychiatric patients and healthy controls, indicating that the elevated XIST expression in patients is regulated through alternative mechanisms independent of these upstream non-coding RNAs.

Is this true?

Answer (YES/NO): YES